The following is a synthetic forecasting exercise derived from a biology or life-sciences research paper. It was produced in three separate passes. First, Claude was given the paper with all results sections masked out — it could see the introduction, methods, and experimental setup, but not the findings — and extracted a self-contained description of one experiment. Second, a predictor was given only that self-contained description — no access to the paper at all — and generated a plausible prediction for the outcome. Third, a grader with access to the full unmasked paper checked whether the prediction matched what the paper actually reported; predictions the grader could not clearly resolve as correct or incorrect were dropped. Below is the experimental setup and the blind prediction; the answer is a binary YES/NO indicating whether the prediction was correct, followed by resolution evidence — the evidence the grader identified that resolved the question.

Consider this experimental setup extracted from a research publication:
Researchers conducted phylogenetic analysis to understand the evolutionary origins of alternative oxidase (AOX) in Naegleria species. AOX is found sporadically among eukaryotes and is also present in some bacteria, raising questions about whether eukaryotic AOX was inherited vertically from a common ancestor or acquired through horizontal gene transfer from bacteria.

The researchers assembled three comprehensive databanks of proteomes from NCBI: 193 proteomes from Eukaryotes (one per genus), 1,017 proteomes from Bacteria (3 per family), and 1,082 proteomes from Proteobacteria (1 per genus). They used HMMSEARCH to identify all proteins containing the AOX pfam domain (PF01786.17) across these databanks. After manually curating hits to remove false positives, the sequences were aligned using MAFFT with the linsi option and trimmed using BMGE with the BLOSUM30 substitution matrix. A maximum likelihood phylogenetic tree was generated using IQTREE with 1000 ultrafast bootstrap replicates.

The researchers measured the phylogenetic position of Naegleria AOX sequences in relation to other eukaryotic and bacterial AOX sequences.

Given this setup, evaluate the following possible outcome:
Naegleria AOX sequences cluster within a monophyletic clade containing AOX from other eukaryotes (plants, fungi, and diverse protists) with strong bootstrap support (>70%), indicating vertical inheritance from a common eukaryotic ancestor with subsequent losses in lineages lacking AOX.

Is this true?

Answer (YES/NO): NO